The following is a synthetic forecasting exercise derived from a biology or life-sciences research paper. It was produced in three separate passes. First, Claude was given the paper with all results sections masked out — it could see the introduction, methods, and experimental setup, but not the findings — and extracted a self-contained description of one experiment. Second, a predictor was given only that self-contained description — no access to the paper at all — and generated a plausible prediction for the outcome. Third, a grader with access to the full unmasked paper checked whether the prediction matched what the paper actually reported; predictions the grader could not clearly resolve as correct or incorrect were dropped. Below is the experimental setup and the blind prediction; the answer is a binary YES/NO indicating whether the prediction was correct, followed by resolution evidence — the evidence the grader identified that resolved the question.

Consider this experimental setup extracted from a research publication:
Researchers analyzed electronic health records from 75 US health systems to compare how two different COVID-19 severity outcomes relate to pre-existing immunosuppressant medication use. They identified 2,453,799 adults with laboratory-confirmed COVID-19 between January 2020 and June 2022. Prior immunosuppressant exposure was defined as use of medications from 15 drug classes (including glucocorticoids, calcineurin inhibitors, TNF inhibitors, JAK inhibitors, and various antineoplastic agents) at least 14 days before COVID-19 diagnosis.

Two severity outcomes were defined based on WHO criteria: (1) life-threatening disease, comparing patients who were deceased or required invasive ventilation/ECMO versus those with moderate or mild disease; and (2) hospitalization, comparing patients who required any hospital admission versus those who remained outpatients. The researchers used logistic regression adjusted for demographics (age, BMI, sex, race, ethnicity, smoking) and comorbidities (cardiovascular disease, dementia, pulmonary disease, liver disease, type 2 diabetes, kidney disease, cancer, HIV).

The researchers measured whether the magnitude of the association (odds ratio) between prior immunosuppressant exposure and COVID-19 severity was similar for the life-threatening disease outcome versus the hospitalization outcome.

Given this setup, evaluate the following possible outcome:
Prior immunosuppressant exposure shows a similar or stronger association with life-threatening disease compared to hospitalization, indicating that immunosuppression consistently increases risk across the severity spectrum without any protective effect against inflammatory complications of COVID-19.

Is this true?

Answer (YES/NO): YES